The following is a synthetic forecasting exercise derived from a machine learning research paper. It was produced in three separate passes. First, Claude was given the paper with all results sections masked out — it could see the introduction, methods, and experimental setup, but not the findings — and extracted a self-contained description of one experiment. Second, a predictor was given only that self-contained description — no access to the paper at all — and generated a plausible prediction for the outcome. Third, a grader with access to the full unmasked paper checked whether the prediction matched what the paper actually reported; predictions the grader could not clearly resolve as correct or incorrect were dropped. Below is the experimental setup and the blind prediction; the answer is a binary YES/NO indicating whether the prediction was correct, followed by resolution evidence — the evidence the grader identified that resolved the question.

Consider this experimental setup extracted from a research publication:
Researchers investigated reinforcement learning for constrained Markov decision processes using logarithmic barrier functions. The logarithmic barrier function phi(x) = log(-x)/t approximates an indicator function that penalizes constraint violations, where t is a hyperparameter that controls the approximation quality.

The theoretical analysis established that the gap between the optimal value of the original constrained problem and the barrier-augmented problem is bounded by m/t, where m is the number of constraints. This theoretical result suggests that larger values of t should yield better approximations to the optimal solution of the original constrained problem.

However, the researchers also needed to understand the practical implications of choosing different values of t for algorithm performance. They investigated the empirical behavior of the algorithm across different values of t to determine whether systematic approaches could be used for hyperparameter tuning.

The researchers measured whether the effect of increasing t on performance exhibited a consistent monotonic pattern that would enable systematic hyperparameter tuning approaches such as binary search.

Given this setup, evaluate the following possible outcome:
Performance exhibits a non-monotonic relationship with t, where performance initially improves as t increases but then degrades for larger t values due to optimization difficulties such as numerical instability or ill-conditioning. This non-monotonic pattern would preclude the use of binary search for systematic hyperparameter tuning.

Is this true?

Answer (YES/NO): NO